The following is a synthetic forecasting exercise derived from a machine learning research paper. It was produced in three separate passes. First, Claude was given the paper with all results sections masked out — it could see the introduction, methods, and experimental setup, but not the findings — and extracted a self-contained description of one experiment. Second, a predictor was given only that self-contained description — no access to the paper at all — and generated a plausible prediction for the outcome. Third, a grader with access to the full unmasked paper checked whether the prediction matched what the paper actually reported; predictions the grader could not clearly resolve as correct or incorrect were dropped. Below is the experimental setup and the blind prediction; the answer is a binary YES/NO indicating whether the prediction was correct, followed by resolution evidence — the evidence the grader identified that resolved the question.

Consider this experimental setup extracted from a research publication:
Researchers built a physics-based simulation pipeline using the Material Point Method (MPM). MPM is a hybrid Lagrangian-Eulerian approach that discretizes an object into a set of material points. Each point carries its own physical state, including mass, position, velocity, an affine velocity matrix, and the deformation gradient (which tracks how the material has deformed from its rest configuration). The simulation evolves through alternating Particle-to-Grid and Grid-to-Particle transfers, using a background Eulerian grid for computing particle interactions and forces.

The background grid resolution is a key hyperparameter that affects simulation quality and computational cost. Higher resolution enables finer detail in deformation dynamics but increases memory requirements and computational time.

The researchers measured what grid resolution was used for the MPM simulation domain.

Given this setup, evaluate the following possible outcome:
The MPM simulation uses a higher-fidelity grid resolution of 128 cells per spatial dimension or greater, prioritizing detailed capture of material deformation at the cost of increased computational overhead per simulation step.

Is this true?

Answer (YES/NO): YES